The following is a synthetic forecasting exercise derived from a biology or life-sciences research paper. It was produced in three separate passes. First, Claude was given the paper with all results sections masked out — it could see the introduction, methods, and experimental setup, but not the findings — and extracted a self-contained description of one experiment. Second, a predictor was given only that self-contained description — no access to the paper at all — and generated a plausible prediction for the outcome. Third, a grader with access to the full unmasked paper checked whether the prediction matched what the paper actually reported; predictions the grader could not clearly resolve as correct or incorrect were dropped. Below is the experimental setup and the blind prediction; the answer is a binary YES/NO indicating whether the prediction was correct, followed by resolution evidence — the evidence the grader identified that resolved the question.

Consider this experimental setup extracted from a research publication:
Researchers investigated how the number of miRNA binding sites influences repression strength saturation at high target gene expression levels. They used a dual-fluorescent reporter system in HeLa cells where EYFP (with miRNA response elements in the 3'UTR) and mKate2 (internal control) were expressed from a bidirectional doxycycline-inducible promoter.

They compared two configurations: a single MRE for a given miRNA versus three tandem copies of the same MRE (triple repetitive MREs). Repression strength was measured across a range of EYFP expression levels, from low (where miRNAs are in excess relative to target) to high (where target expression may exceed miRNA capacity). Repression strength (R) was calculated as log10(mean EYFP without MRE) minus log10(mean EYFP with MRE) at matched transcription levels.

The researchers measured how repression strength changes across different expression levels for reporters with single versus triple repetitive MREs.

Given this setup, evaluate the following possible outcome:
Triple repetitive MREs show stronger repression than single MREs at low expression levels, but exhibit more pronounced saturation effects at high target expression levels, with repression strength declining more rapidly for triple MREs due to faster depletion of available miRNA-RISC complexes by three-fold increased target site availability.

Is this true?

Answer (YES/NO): YES